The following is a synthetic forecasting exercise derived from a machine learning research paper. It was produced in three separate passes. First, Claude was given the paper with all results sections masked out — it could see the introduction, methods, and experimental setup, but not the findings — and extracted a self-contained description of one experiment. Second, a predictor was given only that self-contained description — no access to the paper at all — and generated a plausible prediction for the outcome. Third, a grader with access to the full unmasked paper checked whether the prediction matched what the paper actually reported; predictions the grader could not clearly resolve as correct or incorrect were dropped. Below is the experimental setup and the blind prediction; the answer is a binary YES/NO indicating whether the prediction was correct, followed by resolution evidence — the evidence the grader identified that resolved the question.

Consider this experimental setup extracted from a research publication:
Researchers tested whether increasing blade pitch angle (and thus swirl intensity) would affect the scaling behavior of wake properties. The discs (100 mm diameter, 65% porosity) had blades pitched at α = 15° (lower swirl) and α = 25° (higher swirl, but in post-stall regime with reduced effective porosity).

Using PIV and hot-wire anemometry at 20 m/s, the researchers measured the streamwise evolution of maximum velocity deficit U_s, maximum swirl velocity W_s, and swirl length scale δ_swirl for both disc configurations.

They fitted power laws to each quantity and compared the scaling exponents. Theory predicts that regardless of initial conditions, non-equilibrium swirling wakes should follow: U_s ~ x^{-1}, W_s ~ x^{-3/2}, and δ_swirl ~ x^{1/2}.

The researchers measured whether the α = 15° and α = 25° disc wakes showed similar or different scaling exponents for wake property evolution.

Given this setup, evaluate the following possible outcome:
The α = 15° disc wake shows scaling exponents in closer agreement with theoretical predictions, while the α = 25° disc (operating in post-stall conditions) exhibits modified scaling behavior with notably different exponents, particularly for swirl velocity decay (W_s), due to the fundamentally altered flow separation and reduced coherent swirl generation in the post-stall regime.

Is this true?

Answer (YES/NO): NO